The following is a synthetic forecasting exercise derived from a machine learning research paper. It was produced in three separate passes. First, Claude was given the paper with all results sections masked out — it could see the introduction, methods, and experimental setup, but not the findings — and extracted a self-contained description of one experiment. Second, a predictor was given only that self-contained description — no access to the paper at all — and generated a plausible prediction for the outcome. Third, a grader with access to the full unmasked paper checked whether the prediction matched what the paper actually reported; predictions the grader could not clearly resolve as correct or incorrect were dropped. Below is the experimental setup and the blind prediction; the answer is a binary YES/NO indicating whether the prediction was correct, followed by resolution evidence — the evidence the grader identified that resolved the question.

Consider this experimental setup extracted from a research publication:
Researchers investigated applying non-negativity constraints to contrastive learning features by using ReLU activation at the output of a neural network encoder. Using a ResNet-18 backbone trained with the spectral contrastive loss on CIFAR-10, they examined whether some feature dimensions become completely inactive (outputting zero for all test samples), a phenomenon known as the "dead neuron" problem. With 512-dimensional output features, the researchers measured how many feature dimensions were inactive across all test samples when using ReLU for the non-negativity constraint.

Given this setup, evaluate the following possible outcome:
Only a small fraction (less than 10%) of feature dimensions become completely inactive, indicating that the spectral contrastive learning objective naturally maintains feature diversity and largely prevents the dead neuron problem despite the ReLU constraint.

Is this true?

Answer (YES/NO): NO